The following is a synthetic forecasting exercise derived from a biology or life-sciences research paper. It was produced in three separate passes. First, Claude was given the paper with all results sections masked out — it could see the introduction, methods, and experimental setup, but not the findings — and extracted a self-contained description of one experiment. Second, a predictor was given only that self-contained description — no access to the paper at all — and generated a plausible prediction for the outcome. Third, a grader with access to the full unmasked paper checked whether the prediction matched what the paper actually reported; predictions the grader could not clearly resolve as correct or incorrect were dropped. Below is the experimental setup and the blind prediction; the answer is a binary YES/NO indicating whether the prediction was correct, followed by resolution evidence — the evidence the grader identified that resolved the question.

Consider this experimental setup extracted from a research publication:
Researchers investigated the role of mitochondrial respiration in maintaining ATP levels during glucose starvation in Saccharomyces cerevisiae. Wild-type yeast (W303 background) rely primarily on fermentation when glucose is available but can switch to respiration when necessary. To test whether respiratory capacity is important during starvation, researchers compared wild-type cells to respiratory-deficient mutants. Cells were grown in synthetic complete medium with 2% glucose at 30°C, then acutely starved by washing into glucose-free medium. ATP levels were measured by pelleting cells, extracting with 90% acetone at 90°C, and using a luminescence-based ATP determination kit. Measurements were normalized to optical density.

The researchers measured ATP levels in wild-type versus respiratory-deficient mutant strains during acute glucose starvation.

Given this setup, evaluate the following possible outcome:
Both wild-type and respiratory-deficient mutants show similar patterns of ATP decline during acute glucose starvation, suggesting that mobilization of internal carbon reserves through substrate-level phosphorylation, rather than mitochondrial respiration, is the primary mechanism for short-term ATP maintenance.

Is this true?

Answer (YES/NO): NO